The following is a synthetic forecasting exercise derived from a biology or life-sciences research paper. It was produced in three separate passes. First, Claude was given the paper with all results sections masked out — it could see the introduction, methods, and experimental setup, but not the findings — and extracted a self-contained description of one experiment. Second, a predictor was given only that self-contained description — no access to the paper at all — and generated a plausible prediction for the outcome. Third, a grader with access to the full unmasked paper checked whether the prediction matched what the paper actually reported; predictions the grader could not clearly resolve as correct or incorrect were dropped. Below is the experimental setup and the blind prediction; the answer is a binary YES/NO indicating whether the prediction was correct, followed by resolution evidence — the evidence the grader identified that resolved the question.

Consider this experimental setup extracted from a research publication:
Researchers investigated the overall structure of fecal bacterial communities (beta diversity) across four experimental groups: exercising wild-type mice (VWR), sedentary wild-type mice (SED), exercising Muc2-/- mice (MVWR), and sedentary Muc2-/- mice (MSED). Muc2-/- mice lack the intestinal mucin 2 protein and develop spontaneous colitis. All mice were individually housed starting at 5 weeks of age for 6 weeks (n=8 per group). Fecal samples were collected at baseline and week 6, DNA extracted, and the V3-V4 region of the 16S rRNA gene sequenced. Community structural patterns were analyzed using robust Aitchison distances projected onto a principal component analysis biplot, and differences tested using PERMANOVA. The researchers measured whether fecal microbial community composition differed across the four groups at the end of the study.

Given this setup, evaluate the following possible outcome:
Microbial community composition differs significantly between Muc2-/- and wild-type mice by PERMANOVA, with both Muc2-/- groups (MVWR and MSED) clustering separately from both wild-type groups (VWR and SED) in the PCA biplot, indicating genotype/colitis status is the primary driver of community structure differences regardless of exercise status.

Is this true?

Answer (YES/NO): NO